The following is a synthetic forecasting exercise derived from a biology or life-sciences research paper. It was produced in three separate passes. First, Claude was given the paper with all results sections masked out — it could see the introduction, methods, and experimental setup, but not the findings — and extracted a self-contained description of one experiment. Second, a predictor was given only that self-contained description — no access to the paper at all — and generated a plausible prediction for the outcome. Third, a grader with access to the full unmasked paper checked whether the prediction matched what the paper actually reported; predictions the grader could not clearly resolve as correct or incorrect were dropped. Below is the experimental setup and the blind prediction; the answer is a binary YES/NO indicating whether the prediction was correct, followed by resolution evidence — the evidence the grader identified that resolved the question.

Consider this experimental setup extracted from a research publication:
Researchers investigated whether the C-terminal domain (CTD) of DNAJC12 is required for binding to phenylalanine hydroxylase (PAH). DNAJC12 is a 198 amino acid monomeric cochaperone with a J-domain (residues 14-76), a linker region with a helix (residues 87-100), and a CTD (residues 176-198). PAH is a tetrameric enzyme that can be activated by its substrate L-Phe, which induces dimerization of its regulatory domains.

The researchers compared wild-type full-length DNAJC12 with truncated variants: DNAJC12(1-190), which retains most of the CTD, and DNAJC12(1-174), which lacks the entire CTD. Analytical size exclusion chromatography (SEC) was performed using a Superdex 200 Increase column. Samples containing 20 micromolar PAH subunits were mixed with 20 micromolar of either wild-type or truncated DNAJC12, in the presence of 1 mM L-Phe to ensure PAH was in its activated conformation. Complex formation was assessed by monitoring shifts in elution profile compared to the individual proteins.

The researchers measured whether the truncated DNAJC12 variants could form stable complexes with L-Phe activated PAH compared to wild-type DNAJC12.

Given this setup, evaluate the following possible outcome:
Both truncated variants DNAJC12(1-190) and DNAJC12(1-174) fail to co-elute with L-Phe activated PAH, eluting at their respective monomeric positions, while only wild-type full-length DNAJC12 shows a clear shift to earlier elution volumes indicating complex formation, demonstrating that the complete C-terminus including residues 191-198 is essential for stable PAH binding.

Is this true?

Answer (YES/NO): YES